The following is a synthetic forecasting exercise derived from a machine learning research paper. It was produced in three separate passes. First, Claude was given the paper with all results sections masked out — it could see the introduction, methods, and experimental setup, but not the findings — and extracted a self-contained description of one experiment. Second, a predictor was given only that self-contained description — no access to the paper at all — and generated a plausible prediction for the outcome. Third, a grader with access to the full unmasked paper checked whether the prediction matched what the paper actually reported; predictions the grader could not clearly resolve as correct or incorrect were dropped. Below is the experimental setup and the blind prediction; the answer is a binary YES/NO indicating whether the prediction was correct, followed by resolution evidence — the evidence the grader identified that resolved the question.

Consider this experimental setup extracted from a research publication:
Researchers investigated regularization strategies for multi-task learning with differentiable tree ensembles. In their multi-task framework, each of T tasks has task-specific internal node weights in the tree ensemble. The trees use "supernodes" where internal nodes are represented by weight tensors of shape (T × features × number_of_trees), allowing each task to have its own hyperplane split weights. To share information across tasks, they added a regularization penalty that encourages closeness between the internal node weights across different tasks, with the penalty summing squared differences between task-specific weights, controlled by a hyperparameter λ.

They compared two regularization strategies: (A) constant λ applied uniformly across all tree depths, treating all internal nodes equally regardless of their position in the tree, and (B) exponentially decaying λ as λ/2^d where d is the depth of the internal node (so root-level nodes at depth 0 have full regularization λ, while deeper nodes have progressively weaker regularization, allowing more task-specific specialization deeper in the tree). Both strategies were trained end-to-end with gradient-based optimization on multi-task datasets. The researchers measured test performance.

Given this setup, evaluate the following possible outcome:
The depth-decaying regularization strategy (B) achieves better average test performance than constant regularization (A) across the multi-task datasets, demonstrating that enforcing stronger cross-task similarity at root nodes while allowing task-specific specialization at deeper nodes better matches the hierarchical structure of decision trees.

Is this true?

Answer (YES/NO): YES